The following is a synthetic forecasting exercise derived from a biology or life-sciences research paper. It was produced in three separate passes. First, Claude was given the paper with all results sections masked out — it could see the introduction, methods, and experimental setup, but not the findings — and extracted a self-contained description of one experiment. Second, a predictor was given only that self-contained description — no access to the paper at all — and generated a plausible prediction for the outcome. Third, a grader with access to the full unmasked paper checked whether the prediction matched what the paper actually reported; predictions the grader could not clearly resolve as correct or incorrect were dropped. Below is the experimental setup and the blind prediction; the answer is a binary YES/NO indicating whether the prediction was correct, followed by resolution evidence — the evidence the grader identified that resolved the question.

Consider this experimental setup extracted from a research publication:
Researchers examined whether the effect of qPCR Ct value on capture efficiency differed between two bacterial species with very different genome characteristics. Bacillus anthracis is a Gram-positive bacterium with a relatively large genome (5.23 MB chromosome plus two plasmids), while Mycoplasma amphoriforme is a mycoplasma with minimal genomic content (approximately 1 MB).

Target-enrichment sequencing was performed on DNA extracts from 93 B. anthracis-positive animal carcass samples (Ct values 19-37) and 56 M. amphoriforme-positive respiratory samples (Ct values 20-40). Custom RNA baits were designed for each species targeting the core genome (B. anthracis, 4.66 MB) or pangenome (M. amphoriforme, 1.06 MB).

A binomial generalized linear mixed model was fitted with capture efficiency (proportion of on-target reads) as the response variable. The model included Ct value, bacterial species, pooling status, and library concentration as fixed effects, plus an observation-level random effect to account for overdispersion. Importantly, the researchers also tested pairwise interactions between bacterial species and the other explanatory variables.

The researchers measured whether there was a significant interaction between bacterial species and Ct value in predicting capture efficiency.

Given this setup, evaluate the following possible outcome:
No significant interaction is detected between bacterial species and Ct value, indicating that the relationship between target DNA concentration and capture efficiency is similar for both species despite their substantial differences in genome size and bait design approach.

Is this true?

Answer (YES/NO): YES